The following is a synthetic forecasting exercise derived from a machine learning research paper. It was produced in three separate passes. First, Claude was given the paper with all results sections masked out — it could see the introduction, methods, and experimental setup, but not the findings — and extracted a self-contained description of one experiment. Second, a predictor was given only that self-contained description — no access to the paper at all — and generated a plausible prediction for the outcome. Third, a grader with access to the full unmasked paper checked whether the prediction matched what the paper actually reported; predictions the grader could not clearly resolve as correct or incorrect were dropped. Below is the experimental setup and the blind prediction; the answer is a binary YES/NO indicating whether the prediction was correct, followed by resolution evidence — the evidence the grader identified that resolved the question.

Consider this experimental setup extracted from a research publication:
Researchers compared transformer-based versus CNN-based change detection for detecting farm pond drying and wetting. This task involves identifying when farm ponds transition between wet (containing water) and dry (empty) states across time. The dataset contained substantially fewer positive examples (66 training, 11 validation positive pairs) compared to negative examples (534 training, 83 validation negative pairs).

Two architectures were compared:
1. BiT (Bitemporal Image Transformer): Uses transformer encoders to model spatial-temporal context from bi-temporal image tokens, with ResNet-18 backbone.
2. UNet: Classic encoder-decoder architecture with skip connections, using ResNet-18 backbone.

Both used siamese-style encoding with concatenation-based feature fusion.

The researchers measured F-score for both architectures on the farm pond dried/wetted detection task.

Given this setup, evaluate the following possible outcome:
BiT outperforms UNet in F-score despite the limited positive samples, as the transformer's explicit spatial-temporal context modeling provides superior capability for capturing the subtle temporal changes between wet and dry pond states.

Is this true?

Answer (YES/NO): NO